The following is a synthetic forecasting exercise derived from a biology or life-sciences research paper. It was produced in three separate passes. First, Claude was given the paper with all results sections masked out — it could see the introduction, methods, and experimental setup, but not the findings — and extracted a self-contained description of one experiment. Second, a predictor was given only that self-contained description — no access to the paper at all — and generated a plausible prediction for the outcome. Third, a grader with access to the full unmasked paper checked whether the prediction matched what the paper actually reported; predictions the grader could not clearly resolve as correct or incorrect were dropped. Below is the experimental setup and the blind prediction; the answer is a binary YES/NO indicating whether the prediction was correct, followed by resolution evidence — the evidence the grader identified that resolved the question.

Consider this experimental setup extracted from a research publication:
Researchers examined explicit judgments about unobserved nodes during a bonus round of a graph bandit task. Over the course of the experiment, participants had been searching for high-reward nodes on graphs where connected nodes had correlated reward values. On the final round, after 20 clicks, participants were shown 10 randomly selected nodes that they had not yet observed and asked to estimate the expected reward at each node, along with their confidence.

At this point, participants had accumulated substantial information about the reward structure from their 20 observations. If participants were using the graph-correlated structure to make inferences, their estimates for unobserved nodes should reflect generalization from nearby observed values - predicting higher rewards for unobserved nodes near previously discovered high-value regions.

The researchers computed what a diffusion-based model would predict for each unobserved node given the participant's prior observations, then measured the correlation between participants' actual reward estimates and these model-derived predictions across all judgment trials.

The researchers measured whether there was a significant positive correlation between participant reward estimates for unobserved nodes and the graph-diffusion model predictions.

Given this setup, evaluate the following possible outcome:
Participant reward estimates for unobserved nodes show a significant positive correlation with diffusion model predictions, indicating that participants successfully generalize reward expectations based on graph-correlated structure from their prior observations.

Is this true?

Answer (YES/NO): YES